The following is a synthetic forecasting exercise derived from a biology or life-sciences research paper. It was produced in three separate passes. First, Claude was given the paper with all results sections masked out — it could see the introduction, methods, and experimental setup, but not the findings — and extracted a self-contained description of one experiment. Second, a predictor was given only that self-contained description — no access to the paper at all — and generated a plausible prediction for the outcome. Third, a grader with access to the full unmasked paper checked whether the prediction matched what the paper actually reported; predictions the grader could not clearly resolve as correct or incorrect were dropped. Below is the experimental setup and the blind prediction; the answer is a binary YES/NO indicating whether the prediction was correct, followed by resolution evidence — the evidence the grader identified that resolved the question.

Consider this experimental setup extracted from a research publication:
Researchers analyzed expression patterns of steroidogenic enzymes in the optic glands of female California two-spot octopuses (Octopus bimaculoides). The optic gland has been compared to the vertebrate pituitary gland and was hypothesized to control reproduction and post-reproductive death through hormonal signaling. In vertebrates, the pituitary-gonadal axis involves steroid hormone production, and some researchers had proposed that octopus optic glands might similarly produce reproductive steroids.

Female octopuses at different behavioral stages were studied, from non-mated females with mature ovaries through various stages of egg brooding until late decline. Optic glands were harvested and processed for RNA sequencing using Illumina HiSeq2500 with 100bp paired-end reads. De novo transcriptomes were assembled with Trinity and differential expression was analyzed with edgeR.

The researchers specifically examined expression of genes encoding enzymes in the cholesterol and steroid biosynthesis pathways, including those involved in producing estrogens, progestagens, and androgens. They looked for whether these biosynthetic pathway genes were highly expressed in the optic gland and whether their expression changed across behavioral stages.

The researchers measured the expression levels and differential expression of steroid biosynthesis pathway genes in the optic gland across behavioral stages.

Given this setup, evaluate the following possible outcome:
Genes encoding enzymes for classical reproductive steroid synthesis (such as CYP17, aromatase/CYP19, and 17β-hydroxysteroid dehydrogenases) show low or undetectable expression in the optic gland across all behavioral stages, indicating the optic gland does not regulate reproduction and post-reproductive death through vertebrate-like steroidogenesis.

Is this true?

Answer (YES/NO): NO